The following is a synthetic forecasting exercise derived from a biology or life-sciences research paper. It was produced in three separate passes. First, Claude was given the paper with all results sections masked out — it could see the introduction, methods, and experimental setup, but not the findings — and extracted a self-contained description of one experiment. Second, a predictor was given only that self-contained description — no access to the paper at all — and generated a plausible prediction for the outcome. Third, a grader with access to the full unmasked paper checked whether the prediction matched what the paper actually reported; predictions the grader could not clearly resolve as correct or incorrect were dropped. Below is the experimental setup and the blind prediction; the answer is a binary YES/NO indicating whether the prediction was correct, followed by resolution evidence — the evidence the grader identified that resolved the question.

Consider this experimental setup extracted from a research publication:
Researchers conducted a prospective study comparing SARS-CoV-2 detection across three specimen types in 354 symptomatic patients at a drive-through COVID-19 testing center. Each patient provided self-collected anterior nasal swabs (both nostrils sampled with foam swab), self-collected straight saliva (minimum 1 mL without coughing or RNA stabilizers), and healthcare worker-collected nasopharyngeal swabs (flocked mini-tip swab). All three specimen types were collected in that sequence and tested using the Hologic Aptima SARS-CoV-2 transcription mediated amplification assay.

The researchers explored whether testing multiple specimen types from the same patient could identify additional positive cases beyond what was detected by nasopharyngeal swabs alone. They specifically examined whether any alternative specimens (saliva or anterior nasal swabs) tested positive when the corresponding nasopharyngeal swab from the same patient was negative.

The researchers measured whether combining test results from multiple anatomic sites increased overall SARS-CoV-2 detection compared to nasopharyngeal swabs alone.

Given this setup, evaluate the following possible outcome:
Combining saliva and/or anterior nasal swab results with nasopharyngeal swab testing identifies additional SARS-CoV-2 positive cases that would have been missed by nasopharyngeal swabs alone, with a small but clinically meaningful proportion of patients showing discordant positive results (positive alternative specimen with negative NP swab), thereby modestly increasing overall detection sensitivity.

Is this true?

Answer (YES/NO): YES